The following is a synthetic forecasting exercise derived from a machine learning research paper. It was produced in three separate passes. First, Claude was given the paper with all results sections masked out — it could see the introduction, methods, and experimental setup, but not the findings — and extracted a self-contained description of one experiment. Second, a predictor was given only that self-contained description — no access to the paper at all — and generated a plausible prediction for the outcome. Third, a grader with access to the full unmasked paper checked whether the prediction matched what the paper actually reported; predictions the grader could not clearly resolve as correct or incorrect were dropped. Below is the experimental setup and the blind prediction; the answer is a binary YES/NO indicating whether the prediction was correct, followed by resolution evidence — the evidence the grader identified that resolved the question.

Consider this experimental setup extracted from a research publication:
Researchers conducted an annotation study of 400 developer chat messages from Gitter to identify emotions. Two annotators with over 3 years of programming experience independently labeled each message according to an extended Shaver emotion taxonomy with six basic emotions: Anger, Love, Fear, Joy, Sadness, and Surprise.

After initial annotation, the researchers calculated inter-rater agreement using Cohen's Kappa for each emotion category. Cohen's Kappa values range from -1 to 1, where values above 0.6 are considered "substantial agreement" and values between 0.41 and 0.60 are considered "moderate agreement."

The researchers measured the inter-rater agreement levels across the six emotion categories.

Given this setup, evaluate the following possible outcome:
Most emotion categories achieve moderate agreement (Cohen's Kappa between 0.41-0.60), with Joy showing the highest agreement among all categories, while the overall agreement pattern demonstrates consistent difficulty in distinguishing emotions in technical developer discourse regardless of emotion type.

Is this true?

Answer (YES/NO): NO